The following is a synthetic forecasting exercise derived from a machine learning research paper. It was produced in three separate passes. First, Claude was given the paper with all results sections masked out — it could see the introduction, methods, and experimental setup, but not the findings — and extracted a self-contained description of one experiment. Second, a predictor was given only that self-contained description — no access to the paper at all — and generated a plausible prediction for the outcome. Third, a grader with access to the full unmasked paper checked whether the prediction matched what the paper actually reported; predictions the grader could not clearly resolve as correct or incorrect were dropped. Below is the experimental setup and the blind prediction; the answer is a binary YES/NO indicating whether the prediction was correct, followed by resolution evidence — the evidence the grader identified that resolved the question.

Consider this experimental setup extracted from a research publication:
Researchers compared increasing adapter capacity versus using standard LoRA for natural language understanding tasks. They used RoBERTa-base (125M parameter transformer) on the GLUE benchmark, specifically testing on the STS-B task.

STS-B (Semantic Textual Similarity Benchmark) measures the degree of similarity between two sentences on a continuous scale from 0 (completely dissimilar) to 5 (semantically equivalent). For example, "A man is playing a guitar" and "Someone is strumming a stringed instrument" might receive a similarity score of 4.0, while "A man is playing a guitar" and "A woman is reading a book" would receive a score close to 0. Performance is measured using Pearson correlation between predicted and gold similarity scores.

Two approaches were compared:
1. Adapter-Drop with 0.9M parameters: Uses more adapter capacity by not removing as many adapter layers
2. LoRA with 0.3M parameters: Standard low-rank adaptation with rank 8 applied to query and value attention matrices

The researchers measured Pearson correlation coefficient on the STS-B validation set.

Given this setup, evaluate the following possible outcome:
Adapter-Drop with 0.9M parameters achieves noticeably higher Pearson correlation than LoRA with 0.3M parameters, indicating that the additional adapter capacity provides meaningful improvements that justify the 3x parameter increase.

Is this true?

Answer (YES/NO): NO